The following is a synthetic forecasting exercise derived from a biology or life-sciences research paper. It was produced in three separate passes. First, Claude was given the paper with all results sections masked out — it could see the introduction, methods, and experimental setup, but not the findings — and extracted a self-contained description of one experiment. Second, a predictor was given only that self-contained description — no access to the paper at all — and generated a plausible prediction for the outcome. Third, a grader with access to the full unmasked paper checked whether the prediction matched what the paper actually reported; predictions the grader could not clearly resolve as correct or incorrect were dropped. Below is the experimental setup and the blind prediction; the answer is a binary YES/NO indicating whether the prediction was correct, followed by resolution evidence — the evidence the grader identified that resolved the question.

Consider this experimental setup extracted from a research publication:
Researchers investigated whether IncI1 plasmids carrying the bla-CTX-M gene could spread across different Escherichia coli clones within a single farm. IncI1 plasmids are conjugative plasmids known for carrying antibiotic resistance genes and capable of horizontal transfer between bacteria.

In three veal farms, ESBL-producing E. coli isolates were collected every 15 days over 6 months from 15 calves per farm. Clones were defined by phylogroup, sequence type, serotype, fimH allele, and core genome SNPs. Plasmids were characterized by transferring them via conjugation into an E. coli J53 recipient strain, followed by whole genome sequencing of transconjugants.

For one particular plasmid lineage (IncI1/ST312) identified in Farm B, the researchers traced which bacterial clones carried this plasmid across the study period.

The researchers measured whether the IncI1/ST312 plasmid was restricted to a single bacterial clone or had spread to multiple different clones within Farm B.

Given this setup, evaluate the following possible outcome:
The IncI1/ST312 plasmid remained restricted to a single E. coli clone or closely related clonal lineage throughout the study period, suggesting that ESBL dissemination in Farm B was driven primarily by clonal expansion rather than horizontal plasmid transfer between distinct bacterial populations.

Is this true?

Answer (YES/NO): NO